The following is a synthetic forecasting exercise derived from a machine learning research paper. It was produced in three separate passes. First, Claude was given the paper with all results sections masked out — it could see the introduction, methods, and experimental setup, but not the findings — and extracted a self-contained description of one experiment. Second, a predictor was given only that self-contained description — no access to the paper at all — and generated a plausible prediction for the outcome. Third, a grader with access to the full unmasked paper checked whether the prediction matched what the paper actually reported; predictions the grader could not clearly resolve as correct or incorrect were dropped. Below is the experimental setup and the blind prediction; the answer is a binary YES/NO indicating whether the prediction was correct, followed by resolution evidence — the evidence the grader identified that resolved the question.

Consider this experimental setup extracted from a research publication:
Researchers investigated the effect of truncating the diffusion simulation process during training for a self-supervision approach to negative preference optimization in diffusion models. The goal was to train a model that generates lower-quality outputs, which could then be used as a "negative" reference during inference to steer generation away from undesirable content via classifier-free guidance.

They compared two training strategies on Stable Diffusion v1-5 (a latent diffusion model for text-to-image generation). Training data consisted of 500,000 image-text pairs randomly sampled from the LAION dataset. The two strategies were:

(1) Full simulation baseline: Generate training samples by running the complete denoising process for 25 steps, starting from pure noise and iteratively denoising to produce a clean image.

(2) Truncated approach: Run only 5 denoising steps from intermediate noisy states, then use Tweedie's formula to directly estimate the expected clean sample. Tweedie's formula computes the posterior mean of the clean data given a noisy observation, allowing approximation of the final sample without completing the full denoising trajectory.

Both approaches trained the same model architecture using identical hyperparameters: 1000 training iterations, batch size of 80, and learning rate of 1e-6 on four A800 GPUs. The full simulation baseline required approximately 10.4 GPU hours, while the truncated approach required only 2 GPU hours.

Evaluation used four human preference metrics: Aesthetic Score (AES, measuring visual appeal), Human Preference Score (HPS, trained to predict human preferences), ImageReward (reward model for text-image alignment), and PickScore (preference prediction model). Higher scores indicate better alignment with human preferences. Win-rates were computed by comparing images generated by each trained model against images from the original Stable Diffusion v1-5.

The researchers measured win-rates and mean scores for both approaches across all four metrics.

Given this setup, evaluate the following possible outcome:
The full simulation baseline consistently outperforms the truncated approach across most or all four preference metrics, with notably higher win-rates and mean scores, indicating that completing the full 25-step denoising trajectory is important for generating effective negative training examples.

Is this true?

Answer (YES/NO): NO